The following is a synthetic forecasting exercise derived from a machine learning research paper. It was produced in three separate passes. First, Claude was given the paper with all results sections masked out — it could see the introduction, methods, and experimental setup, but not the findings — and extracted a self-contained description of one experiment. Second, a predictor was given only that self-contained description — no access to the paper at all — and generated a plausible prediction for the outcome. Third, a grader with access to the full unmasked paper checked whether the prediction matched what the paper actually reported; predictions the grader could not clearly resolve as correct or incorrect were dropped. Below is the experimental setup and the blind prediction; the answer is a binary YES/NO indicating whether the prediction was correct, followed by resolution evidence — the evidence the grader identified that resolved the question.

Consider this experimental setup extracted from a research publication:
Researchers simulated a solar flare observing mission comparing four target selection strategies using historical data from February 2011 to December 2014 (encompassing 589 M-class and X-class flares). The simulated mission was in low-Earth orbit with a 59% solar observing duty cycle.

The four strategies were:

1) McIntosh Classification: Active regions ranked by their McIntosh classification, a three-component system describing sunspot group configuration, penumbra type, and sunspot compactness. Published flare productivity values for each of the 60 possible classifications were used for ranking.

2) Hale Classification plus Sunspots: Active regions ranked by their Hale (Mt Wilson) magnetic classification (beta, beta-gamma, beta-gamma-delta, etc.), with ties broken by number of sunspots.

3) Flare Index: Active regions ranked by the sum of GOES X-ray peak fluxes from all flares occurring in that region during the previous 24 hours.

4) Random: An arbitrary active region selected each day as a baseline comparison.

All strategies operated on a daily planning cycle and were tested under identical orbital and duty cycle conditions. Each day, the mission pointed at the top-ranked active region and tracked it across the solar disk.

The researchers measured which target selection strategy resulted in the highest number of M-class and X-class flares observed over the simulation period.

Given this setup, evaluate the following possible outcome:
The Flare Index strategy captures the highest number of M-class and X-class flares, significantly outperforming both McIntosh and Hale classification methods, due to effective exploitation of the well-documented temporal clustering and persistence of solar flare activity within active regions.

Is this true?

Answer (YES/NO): NO